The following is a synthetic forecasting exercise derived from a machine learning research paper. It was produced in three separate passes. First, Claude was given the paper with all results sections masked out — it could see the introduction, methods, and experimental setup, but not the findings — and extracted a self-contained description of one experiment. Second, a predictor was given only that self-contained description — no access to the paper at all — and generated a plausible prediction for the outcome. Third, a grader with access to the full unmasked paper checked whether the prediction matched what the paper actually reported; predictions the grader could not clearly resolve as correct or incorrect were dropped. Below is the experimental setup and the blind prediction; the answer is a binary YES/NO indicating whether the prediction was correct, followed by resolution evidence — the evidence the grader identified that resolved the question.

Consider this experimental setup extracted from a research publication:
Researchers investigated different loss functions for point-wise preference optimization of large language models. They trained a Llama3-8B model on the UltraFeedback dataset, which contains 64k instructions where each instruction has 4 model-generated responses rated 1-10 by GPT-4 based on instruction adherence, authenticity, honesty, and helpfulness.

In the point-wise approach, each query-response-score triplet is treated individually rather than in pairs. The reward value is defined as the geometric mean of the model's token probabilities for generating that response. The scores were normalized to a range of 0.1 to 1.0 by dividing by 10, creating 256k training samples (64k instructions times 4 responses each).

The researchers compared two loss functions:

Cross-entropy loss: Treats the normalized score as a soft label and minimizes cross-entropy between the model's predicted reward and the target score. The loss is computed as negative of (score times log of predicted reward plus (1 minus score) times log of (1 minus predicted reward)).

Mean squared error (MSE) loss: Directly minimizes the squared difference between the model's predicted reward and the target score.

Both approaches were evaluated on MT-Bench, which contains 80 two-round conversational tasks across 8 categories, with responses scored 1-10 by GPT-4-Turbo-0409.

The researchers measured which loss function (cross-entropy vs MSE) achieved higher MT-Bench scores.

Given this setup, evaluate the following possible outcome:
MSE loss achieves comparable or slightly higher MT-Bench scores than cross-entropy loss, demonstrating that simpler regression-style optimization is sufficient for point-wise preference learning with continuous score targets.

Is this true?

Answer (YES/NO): NO